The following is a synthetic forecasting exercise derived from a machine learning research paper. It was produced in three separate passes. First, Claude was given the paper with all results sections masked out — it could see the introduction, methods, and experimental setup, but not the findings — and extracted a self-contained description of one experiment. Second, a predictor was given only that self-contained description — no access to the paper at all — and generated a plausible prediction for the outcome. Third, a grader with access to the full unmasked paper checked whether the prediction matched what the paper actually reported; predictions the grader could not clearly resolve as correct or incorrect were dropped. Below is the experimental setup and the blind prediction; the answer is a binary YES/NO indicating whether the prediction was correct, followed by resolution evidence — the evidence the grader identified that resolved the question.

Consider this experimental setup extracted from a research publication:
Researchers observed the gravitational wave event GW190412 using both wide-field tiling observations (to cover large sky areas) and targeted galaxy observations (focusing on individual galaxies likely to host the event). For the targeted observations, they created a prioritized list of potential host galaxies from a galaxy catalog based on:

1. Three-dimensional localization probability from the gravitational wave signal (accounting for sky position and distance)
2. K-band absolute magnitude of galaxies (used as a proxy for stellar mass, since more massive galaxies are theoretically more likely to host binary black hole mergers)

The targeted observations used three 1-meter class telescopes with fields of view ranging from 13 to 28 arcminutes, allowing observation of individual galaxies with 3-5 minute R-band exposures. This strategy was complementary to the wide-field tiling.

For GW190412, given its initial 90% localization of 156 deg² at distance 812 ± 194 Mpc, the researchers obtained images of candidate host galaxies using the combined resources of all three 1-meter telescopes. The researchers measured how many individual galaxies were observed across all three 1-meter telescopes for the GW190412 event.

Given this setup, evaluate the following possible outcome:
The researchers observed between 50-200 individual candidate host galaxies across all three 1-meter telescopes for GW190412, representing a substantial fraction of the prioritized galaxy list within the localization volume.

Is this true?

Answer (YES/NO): YES